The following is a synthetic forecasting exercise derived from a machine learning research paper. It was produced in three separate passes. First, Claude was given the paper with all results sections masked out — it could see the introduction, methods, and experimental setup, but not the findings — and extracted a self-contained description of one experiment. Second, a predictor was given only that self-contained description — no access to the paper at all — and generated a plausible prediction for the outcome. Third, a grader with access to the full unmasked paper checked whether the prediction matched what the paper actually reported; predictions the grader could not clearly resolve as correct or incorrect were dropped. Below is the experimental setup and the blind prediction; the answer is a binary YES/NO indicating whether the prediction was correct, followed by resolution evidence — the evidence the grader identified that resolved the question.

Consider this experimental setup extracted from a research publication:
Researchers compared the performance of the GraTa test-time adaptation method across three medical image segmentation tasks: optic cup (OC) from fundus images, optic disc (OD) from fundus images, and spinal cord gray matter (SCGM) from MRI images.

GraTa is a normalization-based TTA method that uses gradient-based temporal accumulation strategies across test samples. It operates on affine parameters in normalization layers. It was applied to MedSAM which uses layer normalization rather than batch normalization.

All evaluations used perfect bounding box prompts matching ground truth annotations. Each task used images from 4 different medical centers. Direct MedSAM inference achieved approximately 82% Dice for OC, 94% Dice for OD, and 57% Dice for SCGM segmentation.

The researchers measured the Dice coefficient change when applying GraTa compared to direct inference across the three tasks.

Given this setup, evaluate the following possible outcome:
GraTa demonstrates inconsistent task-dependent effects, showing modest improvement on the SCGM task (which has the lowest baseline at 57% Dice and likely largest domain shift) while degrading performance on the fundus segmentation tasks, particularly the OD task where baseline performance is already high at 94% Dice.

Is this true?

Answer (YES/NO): YES